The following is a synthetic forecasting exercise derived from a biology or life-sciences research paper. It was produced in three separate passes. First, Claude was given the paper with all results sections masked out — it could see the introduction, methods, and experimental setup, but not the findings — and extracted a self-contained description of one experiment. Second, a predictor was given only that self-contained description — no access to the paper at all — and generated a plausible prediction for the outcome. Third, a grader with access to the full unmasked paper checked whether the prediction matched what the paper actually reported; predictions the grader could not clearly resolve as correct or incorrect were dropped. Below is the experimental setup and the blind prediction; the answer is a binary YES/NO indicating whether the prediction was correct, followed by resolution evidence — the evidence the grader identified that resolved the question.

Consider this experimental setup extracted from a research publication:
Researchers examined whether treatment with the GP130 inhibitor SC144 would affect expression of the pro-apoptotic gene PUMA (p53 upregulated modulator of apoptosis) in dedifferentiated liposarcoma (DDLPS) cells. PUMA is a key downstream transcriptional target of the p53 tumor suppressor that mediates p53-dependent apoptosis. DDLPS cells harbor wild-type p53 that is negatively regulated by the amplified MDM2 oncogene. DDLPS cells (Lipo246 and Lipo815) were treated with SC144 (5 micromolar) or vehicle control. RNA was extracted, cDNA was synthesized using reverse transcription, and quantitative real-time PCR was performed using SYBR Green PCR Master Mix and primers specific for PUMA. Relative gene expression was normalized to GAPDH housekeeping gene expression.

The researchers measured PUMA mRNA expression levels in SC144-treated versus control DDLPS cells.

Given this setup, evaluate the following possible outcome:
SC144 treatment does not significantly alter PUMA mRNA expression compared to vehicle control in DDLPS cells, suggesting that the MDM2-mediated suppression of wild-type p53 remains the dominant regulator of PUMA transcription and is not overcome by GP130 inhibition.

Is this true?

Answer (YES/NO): NO